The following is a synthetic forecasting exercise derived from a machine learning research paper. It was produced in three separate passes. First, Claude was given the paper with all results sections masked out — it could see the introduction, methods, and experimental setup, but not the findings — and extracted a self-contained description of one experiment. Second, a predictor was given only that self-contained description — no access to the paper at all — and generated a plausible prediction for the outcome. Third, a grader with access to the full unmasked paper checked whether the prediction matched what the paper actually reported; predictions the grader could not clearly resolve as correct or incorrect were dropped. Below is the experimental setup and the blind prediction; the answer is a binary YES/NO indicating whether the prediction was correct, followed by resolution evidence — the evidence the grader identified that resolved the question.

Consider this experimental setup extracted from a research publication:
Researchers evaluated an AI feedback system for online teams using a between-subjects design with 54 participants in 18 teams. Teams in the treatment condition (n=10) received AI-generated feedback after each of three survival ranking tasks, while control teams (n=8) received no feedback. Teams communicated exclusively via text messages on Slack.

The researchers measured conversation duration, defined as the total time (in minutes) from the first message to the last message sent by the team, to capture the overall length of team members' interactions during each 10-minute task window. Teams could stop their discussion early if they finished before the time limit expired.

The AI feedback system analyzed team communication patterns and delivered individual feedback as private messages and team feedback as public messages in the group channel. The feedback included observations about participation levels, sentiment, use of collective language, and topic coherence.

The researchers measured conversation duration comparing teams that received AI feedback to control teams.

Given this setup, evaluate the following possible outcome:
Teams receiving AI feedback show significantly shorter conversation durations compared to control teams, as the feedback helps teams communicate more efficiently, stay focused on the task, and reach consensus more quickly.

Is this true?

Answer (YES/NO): NO